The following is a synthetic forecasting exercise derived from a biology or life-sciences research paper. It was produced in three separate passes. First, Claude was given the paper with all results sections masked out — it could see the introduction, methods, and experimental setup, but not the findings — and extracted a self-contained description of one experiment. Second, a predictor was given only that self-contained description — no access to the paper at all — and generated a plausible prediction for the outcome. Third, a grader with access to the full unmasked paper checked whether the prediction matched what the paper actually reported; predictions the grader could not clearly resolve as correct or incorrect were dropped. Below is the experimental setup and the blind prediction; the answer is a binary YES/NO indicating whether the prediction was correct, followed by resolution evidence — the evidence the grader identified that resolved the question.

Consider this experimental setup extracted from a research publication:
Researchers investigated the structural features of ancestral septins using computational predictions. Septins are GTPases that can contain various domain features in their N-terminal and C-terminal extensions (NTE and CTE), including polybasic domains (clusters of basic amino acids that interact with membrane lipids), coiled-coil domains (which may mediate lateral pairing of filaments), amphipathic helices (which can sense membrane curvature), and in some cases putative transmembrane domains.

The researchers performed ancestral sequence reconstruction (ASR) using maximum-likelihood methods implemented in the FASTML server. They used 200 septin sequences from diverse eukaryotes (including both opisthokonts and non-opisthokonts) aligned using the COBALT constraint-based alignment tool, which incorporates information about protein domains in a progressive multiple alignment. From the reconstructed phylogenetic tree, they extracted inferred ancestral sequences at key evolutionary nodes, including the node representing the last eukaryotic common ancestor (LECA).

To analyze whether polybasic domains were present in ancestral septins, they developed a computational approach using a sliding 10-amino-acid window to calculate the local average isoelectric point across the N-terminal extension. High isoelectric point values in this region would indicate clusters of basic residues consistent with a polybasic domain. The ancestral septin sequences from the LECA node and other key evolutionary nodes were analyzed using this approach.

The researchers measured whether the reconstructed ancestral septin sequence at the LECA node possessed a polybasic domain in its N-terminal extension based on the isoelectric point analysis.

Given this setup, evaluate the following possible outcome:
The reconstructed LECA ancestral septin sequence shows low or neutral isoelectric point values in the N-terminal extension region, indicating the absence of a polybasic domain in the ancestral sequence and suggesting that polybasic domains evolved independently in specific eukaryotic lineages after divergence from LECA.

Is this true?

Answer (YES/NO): NO